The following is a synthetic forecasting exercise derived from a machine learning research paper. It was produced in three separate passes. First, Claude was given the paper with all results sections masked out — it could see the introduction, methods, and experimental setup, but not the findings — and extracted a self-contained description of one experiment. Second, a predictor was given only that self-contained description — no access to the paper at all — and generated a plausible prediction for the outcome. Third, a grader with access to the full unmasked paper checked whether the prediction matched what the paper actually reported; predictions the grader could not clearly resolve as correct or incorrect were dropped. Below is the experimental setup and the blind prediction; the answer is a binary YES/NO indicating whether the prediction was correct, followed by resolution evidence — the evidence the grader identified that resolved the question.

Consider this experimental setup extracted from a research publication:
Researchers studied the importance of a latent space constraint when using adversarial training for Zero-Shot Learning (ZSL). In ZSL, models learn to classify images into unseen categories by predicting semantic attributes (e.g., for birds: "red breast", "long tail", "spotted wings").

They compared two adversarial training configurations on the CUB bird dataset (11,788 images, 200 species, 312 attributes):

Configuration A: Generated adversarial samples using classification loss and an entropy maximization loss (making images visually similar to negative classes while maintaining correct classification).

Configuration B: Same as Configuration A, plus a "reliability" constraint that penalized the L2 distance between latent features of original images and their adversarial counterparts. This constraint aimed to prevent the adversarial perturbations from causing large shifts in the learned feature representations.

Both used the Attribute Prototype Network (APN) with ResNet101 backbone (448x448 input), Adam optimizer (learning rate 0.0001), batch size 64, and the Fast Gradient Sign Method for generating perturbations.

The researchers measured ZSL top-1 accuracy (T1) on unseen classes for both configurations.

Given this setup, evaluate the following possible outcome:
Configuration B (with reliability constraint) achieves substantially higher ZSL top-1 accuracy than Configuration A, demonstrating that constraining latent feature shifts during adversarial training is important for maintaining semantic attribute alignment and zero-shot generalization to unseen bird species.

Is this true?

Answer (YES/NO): NO